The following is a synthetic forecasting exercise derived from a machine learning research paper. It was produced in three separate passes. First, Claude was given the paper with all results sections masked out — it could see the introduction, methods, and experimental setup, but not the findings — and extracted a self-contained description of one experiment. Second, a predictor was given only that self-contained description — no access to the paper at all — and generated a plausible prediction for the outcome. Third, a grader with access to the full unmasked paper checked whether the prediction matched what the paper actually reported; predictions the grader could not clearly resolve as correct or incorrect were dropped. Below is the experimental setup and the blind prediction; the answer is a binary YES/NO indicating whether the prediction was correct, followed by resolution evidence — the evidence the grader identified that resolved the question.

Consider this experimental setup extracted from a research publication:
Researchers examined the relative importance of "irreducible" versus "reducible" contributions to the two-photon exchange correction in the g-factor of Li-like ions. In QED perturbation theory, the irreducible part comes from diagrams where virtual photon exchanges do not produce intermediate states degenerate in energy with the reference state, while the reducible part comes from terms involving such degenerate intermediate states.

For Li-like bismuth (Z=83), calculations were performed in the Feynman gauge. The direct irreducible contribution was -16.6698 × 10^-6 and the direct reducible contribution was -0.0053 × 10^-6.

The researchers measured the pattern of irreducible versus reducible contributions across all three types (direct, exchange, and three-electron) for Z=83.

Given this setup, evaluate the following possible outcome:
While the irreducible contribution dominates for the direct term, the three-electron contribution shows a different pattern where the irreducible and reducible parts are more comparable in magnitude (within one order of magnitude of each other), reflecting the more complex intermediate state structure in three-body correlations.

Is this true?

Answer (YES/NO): YES